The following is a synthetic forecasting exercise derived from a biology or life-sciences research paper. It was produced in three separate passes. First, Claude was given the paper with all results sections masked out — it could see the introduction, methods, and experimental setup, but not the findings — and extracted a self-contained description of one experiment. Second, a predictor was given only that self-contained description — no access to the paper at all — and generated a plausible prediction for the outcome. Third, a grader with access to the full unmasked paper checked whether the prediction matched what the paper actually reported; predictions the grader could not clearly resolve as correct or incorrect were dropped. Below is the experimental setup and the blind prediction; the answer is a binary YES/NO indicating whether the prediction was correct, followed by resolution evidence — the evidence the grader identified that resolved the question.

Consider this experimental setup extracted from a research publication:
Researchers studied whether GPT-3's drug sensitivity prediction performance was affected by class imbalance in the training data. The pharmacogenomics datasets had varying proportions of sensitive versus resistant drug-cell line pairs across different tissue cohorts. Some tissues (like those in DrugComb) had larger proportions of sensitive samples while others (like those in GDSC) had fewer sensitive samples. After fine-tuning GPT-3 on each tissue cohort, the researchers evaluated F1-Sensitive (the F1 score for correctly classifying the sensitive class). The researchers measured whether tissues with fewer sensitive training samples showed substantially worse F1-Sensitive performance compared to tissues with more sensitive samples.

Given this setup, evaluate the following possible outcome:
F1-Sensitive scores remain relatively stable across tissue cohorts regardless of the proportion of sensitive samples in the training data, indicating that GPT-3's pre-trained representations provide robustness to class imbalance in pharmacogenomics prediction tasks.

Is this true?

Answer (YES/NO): NO